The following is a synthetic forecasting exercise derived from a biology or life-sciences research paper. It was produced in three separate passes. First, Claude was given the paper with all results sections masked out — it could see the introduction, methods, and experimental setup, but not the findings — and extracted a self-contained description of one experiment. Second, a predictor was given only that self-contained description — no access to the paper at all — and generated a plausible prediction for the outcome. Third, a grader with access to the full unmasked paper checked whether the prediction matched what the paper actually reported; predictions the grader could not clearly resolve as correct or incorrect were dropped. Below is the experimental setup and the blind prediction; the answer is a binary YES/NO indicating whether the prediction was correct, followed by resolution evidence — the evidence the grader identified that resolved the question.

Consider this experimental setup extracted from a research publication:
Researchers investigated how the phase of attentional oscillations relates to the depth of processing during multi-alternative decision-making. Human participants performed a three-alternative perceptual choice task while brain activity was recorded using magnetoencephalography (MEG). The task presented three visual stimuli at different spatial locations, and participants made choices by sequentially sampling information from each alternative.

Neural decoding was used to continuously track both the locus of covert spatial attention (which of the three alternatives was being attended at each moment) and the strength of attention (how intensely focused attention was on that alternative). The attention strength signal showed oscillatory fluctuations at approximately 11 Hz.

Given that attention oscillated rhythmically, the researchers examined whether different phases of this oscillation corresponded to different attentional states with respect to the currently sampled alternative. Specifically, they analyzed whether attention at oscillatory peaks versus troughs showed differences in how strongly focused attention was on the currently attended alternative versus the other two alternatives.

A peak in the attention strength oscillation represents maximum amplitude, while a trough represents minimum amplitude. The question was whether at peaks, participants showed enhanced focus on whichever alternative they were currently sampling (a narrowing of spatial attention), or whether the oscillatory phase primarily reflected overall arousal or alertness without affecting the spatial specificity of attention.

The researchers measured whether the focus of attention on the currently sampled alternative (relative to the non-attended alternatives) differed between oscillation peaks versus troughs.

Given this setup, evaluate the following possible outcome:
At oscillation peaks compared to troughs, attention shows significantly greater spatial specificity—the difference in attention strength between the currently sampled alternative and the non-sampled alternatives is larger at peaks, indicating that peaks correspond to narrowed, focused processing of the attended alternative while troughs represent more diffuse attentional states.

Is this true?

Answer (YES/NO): YES